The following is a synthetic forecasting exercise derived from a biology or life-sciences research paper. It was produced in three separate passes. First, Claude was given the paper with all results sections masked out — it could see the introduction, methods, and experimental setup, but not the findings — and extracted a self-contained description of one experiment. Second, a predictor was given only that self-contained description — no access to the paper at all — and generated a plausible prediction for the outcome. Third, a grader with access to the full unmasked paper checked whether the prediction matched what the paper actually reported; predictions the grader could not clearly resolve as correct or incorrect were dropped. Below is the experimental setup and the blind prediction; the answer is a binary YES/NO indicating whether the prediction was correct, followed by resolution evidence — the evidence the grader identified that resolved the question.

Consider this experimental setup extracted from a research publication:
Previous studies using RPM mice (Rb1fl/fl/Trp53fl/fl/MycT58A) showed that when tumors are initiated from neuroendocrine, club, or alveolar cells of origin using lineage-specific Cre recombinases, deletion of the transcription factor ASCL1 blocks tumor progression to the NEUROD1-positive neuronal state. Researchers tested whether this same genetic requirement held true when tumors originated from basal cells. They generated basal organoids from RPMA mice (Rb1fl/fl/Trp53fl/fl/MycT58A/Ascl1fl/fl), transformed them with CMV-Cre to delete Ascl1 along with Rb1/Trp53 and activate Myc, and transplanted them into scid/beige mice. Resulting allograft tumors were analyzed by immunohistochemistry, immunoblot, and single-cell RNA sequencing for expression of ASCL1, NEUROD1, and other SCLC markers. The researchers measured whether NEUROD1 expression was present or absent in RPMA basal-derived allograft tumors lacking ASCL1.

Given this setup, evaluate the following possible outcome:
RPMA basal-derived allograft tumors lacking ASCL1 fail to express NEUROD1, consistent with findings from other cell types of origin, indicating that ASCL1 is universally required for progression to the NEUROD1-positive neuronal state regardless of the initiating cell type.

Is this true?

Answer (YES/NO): NO